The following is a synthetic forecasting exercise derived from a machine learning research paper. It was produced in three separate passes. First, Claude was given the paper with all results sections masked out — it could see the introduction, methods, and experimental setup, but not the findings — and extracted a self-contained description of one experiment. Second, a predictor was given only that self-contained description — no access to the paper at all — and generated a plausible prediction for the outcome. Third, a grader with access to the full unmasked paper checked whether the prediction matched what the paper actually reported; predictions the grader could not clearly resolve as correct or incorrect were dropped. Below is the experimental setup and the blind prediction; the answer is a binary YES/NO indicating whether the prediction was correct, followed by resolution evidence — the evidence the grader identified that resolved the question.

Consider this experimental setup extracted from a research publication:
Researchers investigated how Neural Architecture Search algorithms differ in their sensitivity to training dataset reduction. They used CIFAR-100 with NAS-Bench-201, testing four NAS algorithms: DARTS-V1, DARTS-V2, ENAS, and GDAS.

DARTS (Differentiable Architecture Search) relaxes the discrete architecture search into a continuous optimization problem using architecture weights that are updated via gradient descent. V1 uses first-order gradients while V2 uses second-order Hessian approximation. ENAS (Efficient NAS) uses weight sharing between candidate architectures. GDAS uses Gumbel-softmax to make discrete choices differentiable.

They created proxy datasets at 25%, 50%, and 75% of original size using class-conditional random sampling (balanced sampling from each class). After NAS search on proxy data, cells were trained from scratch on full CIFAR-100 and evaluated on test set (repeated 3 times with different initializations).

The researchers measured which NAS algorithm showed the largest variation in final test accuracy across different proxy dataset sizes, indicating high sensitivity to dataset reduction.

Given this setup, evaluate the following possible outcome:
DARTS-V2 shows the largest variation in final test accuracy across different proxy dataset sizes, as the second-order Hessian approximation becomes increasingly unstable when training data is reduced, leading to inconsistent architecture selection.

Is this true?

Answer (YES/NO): NO